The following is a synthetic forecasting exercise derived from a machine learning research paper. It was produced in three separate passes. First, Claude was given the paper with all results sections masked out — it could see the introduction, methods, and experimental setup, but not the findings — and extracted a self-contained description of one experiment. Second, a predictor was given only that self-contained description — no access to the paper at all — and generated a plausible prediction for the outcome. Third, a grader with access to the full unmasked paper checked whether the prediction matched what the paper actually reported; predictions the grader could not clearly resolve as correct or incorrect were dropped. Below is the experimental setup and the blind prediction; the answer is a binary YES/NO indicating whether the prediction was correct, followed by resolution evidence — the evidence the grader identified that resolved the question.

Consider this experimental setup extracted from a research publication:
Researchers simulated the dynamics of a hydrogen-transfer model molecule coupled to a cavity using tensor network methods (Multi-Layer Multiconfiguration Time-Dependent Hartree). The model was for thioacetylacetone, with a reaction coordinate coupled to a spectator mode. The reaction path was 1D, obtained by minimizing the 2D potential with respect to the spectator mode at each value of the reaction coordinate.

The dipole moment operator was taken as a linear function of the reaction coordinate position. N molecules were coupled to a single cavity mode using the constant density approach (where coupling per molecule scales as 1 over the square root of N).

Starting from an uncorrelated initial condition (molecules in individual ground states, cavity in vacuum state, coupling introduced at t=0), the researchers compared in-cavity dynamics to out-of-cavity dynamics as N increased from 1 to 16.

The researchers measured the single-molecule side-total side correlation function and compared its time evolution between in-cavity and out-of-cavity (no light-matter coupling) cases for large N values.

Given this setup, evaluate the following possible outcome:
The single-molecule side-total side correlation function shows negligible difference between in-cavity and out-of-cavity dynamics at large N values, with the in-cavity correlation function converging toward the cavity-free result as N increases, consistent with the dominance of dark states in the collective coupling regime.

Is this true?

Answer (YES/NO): NO